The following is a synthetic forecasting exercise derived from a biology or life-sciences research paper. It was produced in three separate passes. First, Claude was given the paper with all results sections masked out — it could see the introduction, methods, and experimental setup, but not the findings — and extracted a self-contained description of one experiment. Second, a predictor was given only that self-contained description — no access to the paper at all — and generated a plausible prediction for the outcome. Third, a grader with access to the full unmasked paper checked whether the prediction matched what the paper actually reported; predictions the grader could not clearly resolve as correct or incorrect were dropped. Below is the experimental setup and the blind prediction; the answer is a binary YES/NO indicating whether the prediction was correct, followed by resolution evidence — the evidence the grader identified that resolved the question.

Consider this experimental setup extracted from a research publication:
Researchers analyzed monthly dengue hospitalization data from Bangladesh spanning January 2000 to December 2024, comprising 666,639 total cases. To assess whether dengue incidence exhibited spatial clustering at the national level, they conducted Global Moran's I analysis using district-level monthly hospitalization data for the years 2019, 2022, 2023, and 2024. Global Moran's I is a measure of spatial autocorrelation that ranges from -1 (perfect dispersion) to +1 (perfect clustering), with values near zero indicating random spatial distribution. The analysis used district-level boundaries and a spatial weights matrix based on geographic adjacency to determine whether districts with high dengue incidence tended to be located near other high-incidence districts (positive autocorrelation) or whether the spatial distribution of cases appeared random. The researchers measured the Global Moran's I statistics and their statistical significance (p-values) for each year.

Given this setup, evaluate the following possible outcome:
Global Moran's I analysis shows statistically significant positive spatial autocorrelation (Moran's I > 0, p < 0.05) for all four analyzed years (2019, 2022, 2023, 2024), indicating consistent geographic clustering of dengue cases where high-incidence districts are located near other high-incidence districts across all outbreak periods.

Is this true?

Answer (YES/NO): NO